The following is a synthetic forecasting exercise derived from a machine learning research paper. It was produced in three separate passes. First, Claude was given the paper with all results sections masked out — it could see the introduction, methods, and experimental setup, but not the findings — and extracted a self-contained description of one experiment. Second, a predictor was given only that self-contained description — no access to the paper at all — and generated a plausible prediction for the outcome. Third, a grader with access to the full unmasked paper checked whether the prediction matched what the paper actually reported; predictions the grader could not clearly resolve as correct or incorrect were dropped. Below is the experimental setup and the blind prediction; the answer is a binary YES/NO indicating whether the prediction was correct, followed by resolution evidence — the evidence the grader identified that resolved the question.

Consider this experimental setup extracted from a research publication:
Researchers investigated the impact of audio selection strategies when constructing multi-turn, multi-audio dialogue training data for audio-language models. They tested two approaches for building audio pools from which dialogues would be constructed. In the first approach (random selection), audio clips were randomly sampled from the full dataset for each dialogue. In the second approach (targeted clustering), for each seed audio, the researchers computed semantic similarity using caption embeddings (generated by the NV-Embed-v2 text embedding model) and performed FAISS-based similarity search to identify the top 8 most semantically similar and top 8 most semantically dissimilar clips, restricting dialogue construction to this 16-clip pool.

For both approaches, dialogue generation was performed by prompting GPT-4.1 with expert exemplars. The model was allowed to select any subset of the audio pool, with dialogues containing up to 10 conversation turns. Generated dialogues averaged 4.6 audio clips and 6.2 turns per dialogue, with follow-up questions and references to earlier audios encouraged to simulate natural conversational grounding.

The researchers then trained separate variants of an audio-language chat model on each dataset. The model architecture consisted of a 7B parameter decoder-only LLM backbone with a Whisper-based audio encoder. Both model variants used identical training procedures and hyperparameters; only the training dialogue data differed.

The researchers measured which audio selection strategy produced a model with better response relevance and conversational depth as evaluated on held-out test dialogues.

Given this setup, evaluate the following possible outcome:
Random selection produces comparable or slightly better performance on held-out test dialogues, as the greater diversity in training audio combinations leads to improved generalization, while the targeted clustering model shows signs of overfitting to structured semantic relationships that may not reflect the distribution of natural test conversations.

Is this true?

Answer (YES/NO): NO